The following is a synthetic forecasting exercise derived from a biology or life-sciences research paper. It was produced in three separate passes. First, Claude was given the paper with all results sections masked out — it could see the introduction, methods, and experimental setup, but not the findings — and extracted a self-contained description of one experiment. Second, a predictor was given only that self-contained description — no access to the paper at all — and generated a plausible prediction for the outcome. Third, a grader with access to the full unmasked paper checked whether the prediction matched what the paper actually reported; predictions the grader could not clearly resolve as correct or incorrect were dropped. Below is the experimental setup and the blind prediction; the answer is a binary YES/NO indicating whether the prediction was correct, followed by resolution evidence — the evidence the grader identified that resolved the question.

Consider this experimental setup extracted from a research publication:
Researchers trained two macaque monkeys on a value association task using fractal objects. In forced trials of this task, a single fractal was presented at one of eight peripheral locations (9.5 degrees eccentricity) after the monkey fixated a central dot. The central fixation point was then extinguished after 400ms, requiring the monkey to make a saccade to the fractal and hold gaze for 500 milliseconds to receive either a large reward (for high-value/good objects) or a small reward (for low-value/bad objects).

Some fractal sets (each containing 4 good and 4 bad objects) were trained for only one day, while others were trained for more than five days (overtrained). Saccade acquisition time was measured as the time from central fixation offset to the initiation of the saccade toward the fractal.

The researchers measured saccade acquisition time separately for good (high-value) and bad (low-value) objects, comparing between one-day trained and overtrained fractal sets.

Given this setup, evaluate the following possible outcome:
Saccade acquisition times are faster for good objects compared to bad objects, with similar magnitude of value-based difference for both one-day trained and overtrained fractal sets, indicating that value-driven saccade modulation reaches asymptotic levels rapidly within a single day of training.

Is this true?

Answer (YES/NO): YES